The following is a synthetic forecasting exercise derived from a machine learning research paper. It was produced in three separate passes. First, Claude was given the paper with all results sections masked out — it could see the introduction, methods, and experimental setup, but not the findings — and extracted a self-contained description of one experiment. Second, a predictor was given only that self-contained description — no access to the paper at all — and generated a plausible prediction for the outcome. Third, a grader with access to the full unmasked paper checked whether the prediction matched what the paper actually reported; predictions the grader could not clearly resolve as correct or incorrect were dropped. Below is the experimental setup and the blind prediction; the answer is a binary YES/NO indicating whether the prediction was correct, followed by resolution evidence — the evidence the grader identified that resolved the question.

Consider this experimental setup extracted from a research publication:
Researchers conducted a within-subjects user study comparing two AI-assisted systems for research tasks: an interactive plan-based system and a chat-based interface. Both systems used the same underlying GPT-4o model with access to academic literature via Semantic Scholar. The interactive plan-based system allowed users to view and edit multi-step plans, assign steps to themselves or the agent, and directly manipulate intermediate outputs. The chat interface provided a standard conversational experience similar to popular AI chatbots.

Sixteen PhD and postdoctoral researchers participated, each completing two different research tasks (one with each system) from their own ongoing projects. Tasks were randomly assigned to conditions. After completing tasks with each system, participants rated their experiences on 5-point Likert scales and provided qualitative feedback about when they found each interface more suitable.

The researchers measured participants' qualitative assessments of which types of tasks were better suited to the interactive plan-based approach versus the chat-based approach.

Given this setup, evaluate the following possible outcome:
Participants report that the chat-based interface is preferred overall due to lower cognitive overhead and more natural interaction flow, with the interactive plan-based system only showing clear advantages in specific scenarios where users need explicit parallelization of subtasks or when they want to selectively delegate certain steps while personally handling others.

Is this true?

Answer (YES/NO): NO